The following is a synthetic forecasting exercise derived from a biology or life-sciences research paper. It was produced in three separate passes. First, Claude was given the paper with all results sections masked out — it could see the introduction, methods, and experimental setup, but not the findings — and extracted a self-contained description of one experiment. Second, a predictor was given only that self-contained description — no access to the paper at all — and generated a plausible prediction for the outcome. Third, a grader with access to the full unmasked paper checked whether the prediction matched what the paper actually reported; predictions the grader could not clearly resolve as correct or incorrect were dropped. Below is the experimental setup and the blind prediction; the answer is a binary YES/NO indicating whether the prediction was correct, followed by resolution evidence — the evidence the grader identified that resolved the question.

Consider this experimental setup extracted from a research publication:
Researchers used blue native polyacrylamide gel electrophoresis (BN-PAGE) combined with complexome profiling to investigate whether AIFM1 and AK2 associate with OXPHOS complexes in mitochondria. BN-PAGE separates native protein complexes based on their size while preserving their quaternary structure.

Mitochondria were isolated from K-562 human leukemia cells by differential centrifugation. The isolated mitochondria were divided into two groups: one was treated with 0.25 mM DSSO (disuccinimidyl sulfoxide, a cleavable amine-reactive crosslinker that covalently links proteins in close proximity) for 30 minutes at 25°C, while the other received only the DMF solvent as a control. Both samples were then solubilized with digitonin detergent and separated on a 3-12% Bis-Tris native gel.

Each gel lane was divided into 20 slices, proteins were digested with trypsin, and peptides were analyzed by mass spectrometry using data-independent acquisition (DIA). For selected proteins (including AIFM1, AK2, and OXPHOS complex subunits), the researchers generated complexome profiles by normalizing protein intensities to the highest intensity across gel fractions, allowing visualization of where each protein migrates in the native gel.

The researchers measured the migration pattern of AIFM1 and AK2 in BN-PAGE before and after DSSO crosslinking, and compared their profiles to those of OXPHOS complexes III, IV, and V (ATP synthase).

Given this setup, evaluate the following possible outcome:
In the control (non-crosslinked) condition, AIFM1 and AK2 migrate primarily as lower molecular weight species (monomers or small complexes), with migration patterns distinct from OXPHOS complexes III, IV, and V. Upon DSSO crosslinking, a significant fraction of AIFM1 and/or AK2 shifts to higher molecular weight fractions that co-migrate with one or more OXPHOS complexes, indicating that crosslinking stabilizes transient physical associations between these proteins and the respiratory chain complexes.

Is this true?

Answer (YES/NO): YES